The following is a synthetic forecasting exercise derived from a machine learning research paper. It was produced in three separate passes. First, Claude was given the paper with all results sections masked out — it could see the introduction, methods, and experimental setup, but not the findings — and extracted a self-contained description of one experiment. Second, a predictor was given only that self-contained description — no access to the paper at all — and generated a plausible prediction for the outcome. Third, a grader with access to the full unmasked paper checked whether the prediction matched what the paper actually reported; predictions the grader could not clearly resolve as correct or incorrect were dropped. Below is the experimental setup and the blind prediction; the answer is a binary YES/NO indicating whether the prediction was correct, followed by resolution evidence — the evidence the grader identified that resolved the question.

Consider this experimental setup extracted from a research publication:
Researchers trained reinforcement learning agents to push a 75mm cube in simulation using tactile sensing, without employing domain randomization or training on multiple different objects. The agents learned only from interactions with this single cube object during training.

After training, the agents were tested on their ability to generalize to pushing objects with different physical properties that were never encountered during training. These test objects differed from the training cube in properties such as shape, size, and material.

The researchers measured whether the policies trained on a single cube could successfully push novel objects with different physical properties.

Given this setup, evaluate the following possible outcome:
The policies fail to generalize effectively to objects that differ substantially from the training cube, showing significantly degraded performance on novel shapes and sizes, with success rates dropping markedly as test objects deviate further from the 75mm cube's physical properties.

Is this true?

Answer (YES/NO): NO